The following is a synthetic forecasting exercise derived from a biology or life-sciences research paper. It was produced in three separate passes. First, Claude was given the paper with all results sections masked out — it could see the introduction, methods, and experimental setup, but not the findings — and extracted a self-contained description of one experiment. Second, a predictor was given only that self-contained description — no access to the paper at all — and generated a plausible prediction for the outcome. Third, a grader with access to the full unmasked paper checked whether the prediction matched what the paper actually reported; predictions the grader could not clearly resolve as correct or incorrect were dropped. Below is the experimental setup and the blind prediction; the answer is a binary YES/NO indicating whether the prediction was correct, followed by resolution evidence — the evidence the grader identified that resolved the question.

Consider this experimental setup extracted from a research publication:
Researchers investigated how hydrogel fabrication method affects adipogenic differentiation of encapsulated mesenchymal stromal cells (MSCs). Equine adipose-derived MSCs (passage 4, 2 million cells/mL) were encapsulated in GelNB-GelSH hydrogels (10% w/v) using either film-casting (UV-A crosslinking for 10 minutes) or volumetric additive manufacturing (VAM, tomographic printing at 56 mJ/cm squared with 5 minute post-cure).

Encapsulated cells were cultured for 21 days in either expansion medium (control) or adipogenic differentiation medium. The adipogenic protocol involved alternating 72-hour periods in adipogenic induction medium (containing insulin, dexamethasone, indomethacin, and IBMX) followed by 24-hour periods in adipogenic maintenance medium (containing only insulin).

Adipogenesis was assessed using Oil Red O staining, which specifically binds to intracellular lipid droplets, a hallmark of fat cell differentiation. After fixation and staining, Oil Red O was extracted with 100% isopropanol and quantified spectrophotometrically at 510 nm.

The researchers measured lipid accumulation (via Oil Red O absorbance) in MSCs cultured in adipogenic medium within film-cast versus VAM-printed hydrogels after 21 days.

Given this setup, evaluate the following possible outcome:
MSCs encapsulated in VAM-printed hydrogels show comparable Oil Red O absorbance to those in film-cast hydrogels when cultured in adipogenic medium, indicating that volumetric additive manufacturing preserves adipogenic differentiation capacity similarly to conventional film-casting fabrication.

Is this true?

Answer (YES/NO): NO